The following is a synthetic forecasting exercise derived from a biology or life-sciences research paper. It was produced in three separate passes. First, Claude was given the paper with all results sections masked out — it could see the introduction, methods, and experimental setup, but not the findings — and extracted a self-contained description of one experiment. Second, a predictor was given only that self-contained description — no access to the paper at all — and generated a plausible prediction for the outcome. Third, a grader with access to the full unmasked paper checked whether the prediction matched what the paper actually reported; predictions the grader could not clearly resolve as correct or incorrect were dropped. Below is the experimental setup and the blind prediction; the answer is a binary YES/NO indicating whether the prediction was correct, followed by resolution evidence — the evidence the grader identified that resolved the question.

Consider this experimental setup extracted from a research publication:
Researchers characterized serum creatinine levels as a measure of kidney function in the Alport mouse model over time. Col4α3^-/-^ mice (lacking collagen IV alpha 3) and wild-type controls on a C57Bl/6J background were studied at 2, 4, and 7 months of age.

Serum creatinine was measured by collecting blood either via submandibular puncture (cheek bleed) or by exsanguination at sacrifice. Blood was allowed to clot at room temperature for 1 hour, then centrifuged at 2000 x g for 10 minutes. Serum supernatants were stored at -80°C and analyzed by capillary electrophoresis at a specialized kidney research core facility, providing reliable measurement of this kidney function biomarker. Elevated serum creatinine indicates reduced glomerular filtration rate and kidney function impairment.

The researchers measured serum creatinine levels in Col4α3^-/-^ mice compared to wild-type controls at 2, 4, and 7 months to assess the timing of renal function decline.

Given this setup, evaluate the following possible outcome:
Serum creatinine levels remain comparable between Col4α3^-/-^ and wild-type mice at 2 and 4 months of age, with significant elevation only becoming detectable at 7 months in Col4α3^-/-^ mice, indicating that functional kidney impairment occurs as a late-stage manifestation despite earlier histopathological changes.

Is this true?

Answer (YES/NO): YES